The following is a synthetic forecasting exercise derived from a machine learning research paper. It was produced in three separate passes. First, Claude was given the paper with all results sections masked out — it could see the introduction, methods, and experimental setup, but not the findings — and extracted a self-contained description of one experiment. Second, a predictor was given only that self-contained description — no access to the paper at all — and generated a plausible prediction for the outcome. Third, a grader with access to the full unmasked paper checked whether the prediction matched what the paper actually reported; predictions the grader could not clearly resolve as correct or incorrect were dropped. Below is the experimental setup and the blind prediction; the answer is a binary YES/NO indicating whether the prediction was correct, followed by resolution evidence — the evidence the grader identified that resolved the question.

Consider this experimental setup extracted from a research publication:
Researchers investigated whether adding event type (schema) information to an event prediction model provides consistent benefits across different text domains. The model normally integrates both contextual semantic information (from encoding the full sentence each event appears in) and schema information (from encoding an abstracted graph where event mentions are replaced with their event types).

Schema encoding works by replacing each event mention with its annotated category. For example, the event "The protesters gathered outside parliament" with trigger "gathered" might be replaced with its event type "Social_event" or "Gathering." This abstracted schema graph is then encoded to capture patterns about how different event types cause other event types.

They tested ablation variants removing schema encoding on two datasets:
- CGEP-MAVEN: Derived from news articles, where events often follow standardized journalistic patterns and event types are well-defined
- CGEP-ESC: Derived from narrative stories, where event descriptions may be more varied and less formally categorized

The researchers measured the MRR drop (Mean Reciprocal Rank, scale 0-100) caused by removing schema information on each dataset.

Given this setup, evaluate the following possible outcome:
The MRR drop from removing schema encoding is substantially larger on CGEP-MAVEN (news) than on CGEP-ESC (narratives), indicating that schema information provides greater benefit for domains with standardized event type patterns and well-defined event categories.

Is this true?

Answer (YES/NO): YES